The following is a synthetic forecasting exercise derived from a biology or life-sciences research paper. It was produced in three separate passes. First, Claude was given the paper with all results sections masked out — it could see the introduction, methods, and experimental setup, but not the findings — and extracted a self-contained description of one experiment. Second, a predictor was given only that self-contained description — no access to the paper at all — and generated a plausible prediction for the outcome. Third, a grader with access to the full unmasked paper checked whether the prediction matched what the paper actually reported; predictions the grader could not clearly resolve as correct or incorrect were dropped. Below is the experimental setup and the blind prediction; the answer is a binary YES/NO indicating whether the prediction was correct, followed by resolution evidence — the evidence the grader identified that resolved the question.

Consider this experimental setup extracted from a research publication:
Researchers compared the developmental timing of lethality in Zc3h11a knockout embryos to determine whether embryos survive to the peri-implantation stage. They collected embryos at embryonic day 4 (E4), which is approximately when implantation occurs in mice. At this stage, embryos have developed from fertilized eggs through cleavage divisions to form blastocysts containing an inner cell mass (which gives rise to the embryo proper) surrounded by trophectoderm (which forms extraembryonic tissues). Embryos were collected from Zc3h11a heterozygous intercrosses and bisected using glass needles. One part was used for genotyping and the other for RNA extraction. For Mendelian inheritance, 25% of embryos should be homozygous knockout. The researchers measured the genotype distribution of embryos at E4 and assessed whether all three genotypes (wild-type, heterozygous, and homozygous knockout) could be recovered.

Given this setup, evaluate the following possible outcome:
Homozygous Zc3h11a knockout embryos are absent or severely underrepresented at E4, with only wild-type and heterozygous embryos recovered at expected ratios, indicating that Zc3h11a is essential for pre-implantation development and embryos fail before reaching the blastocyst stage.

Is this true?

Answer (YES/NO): NO